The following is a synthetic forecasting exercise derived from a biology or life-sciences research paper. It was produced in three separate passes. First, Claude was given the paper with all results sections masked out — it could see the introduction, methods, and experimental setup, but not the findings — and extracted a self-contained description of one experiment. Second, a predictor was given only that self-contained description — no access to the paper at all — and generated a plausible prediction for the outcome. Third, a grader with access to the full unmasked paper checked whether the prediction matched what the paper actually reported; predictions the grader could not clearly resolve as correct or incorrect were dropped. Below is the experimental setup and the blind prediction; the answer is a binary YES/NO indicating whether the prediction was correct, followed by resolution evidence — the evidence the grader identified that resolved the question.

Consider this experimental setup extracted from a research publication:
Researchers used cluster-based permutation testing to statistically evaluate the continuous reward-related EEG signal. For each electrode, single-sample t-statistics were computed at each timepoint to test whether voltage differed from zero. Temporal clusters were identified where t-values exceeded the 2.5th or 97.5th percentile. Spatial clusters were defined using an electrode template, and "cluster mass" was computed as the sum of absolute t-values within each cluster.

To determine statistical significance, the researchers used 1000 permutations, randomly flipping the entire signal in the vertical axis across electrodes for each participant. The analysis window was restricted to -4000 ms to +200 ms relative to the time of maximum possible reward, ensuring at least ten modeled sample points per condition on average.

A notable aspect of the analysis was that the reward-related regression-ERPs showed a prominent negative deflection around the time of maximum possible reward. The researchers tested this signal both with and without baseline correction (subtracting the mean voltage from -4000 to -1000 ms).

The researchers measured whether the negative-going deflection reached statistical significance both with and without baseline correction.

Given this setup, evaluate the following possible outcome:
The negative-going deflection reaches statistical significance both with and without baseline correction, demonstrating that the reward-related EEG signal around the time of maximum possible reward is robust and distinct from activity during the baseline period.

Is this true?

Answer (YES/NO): NO